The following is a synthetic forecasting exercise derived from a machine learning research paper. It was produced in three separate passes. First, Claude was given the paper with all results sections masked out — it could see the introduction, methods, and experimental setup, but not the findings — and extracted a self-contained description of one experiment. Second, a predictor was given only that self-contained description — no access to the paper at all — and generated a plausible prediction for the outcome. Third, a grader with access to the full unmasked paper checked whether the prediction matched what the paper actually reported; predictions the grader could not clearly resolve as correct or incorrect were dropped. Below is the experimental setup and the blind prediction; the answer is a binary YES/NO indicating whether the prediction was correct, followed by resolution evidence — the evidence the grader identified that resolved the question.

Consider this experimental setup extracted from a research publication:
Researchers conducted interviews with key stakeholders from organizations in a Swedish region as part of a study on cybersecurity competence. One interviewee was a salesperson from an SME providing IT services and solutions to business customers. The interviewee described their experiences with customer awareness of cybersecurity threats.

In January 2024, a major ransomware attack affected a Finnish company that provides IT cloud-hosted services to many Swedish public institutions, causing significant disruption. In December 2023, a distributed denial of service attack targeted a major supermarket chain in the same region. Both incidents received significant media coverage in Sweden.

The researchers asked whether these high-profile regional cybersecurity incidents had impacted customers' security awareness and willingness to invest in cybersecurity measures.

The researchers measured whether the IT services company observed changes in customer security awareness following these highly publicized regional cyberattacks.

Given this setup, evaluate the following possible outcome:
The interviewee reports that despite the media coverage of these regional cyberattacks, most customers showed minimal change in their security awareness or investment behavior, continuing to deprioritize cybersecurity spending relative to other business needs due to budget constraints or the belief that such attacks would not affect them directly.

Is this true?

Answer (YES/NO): YES